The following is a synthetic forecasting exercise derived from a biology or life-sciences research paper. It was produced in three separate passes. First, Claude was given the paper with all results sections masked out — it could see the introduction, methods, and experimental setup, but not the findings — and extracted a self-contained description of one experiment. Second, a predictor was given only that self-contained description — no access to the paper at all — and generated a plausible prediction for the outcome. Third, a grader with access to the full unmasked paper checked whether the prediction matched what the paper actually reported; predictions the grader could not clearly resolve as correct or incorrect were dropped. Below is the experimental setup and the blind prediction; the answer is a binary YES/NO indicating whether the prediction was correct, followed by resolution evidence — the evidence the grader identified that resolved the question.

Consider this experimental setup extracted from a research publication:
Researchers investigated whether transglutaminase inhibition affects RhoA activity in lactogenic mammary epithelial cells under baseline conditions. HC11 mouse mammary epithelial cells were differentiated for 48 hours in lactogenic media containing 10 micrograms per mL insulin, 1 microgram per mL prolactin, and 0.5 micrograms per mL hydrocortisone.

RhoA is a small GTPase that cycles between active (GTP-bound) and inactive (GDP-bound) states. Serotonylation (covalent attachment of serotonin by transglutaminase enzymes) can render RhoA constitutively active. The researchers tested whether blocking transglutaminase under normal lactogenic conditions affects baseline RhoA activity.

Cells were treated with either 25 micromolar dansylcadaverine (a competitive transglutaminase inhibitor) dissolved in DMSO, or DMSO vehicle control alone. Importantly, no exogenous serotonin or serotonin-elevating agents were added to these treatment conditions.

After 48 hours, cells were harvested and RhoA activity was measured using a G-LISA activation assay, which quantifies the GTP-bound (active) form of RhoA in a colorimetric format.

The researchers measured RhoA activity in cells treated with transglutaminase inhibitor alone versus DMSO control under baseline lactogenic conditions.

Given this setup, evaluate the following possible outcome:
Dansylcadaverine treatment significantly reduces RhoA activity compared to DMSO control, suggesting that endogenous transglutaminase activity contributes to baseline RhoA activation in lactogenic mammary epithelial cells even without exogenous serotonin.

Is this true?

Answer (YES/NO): NO